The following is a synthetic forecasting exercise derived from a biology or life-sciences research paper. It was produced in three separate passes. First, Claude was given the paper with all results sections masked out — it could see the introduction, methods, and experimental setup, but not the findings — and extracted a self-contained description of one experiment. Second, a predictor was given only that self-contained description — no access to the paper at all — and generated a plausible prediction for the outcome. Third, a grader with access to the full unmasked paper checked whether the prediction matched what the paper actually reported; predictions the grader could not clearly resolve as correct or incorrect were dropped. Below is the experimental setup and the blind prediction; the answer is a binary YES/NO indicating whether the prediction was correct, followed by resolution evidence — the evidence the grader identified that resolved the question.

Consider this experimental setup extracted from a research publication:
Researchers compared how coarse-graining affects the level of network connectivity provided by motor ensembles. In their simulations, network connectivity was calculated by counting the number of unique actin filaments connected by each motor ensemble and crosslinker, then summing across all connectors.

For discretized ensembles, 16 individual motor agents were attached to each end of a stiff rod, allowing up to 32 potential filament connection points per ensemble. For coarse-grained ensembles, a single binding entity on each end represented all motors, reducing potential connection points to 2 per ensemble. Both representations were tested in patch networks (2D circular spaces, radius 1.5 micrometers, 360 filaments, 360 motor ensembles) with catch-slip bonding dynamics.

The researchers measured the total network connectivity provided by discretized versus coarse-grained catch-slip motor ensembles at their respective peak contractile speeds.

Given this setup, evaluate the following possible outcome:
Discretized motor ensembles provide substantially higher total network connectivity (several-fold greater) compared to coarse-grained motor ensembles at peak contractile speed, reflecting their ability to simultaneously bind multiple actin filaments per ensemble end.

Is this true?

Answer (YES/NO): YES